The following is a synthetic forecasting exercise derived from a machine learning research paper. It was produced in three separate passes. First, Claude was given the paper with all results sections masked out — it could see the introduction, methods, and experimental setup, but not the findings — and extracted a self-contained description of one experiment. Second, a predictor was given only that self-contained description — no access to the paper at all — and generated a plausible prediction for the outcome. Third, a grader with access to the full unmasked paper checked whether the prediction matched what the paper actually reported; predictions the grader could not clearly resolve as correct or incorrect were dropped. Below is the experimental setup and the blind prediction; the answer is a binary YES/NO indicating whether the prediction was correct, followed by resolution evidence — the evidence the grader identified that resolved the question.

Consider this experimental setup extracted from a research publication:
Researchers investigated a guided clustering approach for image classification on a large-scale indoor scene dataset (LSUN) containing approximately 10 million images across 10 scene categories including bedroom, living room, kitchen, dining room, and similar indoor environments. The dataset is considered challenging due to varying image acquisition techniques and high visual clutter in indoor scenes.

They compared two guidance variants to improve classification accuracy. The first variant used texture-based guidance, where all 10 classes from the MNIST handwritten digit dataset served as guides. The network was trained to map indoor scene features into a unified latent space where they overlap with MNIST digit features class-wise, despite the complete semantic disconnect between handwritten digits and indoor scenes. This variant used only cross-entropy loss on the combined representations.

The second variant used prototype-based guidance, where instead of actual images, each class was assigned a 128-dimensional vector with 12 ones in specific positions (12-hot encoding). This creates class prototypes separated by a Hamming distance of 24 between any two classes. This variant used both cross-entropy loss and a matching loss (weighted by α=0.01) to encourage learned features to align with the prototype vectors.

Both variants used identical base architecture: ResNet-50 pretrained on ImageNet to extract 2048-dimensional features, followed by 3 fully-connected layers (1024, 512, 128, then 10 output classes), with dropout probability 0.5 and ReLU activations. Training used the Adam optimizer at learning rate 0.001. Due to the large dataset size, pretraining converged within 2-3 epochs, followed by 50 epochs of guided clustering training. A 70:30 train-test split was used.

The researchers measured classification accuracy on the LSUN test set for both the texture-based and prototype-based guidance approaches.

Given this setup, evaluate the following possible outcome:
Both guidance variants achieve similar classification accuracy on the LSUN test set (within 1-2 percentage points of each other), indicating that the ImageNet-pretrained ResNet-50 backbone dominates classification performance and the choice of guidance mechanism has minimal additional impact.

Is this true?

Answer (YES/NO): NO